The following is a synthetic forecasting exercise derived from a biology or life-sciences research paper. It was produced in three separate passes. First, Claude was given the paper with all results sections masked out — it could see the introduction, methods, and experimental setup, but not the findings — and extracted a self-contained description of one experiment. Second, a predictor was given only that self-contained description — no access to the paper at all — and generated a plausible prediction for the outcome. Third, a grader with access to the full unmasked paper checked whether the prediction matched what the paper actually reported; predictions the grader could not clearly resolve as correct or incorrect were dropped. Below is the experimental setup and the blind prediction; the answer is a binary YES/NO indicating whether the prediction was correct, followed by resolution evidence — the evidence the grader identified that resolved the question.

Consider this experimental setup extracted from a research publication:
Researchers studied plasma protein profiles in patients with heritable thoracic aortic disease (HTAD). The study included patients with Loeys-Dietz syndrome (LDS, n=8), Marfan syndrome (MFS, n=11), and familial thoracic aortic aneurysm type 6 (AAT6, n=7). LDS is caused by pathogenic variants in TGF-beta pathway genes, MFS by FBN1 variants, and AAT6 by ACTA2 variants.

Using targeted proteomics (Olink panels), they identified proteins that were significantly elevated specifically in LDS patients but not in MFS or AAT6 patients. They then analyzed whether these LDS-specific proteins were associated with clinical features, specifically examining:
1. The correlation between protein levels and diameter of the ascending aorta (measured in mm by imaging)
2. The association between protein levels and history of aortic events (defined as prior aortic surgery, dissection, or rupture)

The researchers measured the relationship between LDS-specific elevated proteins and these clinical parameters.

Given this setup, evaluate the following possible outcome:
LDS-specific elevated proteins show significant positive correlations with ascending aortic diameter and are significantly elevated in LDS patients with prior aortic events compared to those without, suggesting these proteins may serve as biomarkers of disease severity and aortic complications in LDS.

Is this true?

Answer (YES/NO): NO